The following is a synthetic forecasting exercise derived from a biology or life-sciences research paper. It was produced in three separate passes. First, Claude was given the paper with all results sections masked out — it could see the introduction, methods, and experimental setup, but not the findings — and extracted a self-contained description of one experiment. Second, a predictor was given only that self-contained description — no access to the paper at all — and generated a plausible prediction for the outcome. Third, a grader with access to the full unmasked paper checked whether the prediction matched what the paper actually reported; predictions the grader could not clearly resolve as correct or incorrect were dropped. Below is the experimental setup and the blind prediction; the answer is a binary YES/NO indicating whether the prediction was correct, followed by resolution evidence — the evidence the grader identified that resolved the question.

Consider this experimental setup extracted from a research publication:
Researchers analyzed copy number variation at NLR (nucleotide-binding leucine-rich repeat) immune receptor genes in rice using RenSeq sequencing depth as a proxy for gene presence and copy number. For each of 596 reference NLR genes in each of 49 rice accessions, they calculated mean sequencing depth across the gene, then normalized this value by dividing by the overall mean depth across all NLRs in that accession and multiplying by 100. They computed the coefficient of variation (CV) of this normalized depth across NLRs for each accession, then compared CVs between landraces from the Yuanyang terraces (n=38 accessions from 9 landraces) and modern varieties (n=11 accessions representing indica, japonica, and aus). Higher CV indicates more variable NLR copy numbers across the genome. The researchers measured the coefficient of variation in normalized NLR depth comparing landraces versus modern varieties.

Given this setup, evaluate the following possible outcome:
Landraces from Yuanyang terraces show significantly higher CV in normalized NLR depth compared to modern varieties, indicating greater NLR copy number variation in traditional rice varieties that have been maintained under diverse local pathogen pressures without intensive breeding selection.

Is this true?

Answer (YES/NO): YES